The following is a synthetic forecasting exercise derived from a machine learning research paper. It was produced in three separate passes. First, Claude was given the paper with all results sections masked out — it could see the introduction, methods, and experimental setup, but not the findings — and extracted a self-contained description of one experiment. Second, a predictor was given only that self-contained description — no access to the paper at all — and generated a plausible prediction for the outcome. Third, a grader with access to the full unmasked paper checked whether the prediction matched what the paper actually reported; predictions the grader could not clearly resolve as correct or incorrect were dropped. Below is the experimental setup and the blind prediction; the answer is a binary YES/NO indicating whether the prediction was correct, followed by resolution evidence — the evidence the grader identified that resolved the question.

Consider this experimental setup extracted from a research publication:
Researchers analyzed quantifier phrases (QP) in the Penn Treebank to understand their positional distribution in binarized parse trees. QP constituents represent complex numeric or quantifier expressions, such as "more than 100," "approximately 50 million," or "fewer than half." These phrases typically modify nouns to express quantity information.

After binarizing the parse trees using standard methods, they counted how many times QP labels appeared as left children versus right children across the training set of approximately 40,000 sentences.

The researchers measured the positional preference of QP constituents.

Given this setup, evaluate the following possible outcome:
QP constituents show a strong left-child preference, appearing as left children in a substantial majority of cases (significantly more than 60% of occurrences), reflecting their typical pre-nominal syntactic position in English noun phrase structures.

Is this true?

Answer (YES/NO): YES